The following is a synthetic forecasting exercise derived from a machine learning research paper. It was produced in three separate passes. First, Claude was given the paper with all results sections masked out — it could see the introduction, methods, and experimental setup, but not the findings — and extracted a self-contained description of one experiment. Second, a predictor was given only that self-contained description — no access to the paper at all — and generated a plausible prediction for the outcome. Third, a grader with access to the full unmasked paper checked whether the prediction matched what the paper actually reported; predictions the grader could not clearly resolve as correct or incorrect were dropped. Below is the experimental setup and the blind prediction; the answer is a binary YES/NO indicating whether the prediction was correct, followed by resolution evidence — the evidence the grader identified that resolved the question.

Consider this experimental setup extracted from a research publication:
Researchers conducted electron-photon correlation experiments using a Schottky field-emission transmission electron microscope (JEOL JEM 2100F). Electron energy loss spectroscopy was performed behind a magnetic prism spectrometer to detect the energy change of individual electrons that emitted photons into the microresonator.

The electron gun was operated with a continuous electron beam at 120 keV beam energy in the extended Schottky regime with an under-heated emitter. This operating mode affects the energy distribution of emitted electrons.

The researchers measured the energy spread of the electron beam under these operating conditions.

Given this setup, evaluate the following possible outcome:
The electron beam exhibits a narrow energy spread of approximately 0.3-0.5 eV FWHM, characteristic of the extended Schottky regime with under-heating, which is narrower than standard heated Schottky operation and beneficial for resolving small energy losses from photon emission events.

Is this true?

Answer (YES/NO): YES